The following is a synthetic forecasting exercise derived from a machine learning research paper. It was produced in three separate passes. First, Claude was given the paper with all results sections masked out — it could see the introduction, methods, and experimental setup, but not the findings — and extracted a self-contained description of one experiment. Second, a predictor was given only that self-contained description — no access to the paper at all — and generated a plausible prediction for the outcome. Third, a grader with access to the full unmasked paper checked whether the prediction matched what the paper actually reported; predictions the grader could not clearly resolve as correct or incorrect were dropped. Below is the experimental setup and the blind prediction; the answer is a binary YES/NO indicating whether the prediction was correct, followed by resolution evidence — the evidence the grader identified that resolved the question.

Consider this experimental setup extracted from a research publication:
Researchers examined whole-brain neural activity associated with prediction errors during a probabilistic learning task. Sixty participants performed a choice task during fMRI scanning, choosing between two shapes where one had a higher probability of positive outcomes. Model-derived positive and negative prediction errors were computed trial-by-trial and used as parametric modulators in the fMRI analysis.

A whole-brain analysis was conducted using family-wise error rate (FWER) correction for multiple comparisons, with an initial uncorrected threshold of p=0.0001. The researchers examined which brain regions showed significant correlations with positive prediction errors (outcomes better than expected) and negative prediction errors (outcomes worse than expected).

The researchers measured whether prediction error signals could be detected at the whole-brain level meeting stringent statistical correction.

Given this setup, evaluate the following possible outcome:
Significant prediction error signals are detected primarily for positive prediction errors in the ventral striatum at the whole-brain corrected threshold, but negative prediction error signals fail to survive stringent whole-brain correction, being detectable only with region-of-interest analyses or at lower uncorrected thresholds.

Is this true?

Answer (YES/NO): NO